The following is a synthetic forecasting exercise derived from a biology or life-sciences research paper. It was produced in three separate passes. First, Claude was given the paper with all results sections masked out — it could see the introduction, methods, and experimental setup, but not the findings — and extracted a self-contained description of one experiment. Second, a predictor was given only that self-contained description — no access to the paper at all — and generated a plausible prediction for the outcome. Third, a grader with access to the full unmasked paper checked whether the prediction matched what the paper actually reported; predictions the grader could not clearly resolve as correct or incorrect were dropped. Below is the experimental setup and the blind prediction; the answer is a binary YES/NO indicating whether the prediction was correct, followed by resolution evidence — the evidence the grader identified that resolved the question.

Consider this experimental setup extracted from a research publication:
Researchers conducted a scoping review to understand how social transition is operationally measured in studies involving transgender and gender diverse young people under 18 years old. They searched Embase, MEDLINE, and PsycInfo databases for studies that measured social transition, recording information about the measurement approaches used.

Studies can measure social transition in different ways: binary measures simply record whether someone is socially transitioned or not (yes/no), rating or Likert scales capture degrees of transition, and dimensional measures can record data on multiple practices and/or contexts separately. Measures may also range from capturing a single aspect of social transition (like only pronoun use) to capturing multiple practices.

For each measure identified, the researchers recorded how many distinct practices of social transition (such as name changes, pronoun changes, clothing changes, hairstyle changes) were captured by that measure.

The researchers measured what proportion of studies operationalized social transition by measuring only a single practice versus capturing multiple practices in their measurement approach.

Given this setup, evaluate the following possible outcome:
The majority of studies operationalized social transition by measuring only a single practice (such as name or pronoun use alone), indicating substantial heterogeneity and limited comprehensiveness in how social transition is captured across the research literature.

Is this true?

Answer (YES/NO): NO